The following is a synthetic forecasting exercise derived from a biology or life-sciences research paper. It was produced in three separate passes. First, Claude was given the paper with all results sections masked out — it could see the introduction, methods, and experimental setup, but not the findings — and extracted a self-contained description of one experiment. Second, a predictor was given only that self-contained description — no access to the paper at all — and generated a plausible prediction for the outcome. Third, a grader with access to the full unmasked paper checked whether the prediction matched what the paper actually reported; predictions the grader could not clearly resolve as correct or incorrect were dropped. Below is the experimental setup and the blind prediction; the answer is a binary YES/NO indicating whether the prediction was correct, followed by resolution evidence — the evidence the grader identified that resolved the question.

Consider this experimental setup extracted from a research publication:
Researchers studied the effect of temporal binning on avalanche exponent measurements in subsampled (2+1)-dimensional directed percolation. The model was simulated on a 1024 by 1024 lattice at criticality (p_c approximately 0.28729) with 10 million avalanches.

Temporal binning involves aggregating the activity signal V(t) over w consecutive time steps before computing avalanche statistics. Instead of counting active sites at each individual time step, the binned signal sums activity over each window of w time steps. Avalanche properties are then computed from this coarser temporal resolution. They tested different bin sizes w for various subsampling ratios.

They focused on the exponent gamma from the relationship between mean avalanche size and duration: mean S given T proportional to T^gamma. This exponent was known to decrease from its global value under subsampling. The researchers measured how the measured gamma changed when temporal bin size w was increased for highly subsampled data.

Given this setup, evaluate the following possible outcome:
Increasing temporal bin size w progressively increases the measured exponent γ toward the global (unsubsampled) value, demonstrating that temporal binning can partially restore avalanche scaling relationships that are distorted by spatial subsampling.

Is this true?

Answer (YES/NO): YES